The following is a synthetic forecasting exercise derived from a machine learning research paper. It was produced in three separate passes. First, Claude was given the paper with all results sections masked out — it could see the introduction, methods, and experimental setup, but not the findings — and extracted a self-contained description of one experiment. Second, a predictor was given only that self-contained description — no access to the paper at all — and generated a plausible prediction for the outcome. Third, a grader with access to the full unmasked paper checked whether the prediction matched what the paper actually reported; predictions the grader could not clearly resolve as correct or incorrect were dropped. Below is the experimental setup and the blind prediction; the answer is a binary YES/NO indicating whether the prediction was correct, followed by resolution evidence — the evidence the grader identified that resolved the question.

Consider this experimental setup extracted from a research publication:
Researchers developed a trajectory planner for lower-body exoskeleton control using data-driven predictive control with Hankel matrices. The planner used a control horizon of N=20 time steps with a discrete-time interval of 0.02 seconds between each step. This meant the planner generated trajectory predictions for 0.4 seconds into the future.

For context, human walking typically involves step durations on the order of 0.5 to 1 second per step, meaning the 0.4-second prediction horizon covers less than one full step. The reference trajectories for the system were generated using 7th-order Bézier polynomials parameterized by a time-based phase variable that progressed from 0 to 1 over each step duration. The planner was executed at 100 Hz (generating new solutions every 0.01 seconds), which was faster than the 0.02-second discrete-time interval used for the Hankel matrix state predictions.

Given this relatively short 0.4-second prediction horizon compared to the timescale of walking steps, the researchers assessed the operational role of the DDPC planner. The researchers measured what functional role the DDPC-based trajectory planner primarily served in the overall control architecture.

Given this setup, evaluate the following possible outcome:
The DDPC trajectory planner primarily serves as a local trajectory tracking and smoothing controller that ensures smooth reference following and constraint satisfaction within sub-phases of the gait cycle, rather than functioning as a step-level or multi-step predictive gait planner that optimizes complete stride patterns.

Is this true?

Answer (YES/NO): NO